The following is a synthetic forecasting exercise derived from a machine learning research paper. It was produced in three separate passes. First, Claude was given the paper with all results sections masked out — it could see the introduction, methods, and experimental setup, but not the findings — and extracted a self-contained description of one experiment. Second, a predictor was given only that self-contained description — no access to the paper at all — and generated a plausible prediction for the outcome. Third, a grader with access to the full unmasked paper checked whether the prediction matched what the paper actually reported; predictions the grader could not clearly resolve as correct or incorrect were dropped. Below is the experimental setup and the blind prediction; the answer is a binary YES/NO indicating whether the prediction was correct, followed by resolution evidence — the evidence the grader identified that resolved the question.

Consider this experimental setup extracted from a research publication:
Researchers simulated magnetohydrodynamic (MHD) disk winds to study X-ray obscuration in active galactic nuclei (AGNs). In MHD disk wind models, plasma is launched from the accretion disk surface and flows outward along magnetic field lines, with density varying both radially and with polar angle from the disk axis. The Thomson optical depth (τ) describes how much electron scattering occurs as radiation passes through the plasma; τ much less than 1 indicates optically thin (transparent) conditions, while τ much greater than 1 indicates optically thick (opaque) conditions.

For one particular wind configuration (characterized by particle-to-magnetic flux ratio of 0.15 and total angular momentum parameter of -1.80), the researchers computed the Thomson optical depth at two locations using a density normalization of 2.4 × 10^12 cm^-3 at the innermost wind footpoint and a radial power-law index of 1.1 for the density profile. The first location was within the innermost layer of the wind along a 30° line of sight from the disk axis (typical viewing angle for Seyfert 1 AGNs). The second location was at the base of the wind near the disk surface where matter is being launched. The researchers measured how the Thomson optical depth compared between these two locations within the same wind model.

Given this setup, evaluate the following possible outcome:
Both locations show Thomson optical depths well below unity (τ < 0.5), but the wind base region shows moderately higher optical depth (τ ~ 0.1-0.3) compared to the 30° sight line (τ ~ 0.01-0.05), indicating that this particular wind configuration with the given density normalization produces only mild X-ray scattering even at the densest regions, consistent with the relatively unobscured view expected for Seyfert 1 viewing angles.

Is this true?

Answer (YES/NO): NO